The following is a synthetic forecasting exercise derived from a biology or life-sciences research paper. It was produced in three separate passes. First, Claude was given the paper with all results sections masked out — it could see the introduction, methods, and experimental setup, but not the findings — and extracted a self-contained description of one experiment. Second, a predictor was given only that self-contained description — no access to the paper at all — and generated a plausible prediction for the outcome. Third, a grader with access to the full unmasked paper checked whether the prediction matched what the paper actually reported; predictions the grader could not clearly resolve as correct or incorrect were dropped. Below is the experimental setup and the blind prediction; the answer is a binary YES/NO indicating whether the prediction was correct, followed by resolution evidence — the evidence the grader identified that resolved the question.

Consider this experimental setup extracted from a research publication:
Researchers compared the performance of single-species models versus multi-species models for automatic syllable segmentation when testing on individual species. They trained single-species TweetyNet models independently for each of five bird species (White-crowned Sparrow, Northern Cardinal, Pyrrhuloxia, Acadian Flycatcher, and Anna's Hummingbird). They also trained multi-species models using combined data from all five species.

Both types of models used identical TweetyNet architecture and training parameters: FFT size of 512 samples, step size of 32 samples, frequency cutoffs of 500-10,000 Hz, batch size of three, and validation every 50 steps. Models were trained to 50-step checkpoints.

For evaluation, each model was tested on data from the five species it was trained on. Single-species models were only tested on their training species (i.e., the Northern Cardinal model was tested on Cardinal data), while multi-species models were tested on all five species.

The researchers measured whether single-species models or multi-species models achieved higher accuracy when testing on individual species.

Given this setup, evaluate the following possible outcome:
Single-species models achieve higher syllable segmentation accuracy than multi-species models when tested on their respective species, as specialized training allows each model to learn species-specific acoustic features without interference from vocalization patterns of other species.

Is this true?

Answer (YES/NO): NO